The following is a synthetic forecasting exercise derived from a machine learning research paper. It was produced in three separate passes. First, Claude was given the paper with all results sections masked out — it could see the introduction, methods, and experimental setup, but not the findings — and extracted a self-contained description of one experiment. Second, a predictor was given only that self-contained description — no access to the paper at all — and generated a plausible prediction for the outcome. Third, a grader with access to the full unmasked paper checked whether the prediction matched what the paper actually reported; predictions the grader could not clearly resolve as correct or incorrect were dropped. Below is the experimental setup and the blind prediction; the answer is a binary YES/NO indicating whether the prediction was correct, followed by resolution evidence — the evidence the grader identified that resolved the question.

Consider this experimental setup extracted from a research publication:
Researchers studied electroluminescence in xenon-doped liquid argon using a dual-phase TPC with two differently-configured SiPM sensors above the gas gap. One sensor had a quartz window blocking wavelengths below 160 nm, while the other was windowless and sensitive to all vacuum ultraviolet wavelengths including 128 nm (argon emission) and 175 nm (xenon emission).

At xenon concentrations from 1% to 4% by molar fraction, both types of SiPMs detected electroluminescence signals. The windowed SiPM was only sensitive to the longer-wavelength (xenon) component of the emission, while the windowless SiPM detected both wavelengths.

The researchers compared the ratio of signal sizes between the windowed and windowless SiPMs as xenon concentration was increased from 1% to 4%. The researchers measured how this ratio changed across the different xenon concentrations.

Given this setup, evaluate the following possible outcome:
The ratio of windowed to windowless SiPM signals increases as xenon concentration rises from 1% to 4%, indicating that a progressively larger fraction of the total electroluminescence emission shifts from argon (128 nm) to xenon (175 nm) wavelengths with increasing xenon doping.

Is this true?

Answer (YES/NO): NO